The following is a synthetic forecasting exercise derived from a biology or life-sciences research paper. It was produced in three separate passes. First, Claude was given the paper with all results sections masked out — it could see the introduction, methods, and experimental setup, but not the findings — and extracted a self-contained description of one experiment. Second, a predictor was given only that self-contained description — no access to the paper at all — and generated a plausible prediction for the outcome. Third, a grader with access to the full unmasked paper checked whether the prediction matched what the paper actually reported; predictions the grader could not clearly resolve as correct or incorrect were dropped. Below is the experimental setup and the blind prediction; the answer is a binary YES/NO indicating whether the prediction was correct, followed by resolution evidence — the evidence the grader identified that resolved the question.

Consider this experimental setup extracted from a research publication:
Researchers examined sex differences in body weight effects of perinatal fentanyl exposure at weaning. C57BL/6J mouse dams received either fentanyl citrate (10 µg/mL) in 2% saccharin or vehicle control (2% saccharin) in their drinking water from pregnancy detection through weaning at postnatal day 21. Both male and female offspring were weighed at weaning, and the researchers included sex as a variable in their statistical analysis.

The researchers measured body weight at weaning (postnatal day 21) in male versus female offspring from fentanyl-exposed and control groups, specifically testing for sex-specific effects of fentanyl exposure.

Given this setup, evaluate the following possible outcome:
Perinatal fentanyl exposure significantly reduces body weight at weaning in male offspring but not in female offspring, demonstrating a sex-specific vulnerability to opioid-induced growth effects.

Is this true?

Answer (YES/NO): YES